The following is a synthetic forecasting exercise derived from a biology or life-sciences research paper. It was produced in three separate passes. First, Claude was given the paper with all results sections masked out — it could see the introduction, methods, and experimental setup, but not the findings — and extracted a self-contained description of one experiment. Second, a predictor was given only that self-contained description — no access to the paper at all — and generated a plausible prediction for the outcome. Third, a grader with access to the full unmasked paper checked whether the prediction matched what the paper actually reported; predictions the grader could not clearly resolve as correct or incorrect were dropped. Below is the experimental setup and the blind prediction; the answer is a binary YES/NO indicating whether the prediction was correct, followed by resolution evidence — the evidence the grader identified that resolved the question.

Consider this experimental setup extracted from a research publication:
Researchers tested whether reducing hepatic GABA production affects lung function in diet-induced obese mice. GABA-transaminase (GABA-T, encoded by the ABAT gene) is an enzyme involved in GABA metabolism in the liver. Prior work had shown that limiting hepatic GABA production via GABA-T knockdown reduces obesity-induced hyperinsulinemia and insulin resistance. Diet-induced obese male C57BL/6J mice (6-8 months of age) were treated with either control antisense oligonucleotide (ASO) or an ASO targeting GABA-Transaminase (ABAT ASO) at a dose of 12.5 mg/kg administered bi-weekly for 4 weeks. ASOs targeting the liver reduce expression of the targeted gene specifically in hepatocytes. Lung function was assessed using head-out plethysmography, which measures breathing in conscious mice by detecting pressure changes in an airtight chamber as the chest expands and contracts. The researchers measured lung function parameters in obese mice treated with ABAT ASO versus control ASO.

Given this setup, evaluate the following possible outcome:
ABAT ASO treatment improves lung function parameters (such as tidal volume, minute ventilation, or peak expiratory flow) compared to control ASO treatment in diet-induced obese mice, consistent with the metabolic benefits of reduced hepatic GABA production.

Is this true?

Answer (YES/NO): NO